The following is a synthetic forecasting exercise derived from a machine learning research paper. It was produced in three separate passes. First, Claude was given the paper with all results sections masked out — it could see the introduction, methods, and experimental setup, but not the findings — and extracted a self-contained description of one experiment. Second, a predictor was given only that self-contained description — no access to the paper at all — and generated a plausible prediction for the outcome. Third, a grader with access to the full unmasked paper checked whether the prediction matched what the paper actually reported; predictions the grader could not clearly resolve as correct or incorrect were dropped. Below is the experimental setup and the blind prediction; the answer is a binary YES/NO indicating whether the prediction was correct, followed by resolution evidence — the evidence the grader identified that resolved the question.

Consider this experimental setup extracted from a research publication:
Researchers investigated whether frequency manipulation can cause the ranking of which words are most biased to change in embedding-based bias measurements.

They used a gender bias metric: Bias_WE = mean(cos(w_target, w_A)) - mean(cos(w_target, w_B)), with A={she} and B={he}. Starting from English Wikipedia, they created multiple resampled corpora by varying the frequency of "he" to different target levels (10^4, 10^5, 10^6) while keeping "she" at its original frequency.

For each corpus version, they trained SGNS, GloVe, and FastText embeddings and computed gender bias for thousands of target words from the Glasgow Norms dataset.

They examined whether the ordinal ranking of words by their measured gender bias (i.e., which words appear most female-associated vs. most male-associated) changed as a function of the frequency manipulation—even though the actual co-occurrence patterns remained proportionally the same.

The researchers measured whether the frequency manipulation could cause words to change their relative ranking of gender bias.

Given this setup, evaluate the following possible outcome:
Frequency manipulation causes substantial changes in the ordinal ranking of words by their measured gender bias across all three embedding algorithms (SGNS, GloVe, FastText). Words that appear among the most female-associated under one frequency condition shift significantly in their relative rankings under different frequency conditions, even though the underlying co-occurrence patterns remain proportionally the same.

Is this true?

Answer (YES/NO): YES